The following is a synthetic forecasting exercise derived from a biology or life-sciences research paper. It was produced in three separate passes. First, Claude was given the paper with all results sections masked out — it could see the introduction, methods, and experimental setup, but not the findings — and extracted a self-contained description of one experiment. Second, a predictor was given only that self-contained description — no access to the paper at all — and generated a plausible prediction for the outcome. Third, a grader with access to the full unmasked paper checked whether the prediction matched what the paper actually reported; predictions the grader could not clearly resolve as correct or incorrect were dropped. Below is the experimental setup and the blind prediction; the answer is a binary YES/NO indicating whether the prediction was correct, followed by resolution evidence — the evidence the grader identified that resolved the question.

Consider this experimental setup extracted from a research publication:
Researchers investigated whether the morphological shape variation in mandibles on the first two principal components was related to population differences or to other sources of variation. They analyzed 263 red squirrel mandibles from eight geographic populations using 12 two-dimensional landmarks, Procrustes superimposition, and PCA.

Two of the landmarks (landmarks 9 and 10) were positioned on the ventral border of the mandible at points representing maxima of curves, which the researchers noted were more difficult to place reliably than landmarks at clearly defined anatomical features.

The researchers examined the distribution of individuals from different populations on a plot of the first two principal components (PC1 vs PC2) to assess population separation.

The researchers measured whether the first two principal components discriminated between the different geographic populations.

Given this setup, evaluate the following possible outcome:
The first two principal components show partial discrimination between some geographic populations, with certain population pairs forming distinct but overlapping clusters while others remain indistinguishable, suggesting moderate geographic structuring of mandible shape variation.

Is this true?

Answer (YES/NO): NO